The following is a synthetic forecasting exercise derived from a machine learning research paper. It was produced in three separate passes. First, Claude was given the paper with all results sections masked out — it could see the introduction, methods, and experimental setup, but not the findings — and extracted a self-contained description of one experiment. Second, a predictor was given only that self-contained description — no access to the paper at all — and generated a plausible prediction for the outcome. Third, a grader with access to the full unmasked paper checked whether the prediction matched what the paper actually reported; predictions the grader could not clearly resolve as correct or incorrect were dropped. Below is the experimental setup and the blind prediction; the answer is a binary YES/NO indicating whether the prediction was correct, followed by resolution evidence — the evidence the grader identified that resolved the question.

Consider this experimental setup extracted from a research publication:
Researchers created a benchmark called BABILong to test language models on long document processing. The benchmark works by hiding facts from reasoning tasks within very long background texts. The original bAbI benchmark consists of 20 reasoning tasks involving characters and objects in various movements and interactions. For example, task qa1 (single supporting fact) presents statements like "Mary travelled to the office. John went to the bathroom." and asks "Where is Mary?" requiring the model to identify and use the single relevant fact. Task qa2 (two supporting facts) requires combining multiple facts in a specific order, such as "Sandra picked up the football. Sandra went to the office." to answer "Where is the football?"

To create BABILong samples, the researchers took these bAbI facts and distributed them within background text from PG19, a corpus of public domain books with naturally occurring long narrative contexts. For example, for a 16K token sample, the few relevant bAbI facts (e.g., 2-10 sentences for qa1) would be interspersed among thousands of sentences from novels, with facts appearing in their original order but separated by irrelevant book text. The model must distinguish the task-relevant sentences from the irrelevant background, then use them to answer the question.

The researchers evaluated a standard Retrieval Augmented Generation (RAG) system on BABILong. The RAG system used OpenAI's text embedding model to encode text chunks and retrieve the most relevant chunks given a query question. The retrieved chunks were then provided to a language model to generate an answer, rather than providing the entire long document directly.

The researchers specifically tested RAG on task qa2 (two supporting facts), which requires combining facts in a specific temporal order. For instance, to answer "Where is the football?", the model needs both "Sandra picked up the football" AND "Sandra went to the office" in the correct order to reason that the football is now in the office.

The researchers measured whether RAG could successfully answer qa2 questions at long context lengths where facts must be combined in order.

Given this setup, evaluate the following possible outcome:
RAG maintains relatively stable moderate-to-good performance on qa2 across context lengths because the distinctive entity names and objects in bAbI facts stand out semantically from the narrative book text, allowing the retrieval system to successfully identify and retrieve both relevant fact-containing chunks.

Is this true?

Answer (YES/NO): NO